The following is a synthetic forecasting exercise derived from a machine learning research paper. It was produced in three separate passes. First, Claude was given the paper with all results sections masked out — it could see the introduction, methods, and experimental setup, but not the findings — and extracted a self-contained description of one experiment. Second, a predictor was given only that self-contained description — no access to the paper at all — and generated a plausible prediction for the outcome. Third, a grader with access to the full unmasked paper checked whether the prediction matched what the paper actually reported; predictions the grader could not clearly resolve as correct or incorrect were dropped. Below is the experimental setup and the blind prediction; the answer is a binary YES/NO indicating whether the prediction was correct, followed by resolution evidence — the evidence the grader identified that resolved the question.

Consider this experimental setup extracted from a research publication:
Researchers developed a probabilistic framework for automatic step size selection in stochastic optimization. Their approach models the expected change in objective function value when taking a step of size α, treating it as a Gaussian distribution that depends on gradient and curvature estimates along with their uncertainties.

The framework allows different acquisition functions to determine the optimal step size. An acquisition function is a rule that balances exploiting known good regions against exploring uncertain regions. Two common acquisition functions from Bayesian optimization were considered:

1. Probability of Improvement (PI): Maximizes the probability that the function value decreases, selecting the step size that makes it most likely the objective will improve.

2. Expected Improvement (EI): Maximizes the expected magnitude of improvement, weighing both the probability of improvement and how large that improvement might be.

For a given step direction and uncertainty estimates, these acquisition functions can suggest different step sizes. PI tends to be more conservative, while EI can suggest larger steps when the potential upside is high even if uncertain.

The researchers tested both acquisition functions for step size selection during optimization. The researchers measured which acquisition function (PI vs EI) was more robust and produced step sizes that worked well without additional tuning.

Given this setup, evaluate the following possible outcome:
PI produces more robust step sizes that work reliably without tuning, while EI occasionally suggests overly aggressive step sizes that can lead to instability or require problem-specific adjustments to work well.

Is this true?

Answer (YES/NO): YES